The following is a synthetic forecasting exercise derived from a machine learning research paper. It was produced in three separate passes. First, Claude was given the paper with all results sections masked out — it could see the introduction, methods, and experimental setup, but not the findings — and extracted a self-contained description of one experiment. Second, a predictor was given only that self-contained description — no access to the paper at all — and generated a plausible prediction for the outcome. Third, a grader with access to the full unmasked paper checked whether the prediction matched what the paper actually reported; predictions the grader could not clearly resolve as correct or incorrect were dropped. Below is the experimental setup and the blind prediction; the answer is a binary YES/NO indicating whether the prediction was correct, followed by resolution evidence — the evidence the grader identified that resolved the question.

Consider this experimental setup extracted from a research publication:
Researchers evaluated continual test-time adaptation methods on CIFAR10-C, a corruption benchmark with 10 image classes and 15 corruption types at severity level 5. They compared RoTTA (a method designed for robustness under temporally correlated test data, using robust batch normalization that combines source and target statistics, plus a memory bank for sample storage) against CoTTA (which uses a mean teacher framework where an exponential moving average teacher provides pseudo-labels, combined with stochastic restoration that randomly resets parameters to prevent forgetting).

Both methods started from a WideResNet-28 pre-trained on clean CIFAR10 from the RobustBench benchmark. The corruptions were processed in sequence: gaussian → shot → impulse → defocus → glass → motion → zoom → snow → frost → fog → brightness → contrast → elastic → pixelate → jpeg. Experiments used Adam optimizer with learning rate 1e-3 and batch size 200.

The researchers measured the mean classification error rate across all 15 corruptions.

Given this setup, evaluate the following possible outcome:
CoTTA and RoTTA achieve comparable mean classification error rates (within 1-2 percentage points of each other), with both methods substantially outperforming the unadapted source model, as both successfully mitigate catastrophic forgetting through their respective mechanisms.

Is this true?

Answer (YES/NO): NO